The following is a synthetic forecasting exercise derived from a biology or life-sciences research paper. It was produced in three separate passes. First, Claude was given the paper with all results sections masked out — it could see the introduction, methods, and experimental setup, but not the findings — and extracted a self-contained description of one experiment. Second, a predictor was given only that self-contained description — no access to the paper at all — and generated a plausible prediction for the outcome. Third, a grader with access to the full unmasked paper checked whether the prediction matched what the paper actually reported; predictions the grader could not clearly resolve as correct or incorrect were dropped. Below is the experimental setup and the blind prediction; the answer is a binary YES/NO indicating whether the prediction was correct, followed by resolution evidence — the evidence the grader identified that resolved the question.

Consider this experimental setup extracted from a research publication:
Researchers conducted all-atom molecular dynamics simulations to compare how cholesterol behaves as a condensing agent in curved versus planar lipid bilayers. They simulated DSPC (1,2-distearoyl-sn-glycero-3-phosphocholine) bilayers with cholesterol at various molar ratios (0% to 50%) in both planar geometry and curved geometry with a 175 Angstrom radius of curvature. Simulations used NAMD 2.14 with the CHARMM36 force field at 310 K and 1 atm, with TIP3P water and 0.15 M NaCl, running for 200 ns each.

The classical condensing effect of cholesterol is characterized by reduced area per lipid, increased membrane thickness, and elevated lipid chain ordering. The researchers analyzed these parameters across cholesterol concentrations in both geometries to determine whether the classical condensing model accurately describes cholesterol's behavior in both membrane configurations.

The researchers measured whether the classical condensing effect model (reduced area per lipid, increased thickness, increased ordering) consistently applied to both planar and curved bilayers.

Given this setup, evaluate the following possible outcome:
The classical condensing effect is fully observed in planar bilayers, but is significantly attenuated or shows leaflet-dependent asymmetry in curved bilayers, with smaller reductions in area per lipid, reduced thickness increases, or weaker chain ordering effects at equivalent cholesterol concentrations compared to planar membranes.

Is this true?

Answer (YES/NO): NO